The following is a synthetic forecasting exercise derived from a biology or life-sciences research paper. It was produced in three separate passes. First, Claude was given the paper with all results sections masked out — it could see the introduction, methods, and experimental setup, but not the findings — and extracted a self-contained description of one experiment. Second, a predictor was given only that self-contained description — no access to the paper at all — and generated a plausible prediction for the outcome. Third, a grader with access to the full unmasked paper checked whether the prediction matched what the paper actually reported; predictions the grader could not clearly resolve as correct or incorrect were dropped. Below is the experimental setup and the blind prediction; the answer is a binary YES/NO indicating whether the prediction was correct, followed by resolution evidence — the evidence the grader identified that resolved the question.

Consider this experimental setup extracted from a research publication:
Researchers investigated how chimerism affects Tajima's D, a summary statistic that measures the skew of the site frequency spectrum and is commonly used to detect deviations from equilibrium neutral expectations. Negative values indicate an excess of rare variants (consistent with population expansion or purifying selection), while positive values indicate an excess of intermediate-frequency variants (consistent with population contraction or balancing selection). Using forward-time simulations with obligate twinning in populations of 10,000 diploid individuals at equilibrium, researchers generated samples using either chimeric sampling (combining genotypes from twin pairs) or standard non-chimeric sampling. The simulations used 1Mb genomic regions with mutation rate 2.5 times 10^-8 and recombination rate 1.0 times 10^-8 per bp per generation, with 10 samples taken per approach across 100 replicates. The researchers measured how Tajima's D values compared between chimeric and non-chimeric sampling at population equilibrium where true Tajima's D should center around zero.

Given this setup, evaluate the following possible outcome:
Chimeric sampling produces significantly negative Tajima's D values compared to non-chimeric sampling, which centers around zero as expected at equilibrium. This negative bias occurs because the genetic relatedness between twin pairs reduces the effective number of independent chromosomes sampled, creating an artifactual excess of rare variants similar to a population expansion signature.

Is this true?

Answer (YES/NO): NO